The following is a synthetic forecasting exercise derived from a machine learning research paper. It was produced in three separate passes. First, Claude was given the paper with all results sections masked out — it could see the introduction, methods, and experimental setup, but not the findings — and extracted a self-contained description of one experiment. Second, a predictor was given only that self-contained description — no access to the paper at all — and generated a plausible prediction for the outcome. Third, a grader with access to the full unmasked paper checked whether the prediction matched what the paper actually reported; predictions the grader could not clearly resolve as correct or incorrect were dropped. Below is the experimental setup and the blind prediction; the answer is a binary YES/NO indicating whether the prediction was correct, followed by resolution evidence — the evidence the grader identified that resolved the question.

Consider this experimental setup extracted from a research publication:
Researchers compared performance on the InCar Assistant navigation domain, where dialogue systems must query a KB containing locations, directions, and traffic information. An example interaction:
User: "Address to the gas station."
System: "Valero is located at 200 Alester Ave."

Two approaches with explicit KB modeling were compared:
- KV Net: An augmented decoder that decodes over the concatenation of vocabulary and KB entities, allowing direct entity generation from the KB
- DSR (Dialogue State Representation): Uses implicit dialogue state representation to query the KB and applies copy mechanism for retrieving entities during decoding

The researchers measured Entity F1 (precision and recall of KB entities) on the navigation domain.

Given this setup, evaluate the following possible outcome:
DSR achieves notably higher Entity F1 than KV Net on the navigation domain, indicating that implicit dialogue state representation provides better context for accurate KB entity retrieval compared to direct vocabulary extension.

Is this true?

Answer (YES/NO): YES